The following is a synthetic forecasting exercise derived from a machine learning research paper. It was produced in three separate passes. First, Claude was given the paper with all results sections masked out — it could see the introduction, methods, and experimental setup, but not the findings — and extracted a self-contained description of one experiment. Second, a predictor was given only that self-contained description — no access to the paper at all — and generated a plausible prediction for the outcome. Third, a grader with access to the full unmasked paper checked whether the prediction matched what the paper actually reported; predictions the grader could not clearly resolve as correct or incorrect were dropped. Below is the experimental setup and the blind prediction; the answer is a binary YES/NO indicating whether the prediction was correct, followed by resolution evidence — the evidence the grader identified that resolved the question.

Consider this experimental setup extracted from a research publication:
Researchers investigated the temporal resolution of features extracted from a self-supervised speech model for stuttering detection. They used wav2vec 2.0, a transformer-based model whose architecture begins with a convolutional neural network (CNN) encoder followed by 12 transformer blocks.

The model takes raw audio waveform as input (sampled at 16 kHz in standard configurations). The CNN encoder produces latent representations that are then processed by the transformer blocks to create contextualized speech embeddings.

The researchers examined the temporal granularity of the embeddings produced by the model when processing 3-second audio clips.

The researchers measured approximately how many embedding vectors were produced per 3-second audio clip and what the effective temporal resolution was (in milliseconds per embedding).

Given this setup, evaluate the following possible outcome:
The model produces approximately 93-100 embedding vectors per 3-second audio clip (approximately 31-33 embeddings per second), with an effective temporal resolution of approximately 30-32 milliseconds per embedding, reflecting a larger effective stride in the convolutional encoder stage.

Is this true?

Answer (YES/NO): NO